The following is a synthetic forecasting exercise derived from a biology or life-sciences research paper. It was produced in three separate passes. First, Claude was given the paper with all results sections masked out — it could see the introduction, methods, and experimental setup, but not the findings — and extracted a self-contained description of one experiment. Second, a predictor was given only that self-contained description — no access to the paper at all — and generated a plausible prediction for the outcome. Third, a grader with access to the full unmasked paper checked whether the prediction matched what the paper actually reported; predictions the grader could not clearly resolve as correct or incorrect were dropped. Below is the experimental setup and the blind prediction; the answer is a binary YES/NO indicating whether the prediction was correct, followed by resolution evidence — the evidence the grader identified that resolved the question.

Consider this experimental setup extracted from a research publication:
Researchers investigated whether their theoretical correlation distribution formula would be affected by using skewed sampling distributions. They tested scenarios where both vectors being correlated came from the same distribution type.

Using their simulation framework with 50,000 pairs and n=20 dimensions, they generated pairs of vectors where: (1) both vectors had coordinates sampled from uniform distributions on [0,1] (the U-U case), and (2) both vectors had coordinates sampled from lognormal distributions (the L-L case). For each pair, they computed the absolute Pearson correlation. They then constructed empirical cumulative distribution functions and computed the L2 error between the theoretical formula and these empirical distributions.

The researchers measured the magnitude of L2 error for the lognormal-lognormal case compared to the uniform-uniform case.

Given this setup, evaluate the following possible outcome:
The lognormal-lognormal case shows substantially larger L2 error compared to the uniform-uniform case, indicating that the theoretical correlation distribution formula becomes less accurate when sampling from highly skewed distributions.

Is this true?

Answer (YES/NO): YES